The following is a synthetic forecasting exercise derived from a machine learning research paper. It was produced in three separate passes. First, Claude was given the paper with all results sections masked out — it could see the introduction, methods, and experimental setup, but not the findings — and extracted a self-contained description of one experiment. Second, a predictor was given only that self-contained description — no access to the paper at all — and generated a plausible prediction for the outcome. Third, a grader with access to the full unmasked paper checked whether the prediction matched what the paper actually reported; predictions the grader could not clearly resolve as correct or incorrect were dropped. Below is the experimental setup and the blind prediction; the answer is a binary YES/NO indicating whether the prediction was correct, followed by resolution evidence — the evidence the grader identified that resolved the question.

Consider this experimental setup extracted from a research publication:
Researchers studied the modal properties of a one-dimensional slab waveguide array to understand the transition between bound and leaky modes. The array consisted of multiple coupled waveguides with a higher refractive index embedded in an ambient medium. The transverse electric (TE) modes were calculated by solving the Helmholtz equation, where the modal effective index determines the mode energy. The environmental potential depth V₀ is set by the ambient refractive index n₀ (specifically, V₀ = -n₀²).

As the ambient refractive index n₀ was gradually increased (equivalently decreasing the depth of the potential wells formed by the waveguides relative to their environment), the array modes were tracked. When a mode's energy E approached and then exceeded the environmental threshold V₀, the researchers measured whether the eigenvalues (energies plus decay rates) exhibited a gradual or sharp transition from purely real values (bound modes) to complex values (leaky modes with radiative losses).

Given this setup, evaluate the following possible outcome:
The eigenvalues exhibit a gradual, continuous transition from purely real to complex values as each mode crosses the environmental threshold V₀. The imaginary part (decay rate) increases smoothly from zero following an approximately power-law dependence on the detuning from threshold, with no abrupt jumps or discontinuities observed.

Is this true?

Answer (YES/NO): NO